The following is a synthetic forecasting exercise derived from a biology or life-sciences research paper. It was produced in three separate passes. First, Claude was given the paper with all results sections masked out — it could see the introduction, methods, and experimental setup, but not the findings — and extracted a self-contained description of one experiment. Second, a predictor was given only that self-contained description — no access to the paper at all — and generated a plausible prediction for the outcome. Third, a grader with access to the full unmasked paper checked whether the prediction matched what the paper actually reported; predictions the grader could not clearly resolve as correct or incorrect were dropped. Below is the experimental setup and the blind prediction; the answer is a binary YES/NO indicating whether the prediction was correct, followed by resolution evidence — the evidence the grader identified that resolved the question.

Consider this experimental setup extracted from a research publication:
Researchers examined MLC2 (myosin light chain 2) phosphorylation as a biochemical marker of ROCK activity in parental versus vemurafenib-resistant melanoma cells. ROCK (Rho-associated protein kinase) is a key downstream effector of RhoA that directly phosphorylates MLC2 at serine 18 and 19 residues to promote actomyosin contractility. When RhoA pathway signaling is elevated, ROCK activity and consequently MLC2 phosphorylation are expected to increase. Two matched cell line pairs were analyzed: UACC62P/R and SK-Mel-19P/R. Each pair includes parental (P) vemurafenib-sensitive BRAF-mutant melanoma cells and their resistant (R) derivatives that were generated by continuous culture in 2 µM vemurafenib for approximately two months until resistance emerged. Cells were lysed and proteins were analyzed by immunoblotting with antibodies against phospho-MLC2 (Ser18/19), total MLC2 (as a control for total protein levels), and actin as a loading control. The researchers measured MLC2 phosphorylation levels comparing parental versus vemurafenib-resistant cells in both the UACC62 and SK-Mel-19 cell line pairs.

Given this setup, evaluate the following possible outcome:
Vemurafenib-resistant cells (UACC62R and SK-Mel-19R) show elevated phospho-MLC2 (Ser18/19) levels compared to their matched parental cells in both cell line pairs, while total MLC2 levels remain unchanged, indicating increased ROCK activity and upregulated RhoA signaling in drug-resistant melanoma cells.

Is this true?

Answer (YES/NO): NO